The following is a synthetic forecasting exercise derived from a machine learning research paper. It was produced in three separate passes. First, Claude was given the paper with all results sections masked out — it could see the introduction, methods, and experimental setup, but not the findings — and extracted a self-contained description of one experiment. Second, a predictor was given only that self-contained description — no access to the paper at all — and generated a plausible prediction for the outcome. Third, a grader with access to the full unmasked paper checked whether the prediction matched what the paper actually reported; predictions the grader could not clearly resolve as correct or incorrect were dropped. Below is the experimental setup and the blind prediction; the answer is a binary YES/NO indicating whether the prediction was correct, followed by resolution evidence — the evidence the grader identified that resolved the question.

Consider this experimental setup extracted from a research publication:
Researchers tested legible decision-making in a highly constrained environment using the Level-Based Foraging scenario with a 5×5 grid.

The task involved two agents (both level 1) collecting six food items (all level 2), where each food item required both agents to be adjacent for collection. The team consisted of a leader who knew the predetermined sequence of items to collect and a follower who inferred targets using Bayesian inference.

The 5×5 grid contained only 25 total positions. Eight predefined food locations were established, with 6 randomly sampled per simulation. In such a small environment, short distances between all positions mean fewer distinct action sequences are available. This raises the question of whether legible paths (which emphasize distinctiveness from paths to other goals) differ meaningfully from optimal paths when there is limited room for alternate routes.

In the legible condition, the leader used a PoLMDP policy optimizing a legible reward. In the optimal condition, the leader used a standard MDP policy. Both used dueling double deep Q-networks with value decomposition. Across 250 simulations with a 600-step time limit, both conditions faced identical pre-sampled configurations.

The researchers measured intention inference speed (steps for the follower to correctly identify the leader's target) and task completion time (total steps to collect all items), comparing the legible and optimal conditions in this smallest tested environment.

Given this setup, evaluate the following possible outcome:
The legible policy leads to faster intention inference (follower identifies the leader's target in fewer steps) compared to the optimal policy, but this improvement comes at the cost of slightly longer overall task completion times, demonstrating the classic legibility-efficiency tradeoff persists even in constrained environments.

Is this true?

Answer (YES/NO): NO